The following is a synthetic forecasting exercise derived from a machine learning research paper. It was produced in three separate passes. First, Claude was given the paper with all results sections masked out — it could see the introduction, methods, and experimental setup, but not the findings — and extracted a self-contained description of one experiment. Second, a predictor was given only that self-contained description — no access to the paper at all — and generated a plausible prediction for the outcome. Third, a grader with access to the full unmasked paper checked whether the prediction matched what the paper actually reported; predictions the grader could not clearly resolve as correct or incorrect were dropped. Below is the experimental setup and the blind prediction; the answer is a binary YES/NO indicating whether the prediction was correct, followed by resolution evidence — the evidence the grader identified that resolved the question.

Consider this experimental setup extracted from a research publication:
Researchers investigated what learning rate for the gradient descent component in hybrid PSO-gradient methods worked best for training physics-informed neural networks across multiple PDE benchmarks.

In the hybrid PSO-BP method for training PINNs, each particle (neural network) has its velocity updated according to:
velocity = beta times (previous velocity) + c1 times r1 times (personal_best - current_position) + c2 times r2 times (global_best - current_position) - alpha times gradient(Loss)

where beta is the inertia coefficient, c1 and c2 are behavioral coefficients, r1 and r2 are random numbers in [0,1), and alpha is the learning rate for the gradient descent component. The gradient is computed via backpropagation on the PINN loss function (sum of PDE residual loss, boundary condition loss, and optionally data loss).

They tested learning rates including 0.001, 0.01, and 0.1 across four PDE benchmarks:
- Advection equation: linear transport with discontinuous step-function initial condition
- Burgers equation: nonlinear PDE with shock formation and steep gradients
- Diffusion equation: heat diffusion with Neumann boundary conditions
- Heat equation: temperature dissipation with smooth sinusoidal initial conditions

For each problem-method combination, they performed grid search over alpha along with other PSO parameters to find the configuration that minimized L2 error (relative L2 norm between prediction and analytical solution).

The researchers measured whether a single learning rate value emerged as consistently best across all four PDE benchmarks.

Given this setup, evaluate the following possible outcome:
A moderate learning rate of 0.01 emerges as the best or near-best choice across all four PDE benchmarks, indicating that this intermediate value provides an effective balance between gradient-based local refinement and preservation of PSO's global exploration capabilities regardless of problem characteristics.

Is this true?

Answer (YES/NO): NO